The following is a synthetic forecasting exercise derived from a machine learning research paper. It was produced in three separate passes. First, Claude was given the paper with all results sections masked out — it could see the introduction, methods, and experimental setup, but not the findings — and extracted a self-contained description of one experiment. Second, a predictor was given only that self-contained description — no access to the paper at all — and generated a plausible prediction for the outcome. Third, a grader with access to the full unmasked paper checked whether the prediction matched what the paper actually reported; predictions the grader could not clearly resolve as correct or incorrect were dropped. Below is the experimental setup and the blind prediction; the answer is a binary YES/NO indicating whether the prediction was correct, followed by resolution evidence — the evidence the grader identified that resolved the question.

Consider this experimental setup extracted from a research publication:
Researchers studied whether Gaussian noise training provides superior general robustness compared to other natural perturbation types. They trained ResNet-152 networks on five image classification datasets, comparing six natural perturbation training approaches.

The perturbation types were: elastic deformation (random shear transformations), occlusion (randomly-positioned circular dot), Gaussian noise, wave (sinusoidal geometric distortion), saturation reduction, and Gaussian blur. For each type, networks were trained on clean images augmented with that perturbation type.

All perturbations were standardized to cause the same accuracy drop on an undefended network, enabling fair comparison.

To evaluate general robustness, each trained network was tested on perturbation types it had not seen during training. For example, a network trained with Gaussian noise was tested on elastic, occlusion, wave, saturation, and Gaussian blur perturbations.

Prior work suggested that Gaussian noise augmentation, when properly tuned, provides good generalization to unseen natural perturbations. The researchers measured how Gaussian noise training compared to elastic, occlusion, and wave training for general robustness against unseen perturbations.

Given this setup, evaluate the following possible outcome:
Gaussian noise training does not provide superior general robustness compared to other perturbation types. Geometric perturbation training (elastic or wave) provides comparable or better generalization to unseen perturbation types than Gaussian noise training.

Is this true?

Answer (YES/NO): YES